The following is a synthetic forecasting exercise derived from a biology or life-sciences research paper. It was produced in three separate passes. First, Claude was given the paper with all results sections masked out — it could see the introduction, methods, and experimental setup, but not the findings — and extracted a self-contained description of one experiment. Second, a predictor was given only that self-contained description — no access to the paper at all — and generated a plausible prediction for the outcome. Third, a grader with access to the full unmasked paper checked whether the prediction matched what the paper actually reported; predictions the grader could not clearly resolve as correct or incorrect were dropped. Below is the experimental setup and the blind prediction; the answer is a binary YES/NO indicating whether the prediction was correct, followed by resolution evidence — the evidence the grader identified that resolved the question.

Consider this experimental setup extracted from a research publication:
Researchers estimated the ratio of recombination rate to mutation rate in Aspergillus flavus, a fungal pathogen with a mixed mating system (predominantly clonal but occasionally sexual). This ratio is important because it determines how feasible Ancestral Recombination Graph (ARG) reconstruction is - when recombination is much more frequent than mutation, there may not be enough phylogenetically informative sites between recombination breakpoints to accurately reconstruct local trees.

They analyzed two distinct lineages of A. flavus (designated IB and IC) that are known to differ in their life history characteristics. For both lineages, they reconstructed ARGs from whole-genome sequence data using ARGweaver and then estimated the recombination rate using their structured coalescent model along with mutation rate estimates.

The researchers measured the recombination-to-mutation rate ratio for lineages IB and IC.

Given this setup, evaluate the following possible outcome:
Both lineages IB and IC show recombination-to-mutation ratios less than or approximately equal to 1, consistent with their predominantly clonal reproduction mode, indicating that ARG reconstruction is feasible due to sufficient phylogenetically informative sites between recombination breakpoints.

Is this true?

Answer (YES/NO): YES